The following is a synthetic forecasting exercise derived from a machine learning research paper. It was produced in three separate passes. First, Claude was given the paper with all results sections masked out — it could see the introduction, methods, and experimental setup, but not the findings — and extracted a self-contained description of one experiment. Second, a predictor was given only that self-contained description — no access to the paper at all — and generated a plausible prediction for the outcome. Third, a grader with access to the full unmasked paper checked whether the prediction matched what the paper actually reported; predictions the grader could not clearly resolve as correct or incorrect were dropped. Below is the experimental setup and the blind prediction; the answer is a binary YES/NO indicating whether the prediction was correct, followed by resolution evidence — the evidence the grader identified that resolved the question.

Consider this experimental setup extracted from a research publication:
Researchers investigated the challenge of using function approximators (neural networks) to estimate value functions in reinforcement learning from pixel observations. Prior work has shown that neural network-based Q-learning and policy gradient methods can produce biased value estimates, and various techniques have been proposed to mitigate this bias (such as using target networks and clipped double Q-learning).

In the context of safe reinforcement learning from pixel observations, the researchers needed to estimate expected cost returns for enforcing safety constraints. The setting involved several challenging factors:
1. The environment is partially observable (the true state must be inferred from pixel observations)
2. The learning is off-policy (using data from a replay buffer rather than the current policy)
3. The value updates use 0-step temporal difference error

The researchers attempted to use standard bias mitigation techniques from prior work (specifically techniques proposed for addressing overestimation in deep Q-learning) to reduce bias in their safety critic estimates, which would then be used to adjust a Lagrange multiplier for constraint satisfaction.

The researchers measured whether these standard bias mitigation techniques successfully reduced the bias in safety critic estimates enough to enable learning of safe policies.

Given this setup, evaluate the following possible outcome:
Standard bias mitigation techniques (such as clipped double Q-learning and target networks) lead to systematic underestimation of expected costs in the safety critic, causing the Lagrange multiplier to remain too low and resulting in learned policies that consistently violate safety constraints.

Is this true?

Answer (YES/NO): NO